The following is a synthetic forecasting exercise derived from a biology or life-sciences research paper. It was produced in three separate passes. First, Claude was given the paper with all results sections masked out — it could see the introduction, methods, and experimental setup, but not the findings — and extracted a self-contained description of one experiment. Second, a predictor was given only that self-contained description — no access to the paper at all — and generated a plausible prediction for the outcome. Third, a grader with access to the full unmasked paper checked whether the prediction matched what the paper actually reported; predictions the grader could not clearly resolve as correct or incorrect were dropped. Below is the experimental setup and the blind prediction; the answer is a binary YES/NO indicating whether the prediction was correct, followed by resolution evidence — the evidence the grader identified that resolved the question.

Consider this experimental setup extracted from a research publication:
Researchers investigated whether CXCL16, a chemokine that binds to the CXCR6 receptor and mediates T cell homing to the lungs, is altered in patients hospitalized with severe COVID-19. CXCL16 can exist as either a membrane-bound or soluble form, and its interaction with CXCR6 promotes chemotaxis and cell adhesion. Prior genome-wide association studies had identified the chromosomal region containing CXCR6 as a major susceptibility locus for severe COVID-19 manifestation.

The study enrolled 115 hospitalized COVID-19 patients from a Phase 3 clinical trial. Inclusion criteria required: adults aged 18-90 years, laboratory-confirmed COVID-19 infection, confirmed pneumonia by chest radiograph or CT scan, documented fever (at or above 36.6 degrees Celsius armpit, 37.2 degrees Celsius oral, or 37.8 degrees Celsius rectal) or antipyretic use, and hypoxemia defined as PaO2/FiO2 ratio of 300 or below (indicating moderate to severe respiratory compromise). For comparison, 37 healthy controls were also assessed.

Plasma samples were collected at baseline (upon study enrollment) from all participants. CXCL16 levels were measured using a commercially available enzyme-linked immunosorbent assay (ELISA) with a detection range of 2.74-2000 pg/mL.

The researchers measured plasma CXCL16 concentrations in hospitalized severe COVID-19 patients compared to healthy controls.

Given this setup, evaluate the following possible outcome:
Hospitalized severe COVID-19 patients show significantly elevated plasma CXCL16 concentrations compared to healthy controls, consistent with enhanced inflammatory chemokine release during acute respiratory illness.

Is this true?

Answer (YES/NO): YES